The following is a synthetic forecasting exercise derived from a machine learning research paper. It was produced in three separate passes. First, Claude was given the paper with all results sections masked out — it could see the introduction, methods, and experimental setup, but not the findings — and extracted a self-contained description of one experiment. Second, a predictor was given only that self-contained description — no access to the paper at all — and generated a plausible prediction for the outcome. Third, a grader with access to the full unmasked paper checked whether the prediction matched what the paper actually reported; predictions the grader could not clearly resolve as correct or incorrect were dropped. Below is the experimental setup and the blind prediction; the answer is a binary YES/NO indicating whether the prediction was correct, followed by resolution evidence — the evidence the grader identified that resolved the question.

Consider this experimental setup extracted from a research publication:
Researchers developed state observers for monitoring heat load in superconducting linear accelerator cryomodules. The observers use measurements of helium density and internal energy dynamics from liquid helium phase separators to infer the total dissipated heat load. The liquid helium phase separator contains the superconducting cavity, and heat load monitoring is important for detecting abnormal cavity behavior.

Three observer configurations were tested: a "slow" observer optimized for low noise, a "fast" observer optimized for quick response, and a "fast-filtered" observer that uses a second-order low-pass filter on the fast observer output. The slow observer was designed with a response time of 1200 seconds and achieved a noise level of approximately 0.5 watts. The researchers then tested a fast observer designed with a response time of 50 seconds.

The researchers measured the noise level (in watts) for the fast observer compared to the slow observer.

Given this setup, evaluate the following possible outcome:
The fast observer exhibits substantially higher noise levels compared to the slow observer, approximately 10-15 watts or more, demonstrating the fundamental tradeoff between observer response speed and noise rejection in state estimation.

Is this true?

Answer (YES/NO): YES